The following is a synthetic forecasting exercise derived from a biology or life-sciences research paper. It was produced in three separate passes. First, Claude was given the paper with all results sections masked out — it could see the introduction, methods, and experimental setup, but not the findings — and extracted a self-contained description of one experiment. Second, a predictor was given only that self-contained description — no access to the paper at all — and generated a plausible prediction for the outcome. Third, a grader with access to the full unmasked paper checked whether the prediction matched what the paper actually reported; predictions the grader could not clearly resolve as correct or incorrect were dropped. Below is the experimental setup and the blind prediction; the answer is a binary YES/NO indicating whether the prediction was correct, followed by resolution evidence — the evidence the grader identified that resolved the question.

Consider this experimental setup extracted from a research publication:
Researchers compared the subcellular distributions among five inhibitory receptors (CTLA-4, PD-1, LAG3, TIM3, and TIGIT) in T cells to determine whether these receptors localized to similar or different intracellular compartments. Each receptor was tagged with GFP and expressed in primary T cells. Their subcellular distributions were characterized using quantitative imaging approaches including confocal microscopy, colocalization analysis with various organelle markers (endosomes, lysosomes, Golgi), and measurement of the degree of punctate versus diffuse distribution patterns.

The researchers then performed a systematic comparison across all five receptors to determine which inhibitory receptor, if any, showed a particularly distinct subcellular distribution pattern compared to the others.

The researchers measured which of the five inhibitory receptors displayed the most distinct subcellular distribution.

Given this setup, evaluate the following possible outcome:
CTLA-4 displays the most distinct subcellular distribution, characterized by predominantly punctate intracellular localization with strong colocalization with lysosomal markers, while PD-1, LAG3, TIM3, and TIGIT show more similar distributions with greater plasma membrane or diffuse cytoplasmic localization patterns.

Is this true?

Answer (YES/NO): YES